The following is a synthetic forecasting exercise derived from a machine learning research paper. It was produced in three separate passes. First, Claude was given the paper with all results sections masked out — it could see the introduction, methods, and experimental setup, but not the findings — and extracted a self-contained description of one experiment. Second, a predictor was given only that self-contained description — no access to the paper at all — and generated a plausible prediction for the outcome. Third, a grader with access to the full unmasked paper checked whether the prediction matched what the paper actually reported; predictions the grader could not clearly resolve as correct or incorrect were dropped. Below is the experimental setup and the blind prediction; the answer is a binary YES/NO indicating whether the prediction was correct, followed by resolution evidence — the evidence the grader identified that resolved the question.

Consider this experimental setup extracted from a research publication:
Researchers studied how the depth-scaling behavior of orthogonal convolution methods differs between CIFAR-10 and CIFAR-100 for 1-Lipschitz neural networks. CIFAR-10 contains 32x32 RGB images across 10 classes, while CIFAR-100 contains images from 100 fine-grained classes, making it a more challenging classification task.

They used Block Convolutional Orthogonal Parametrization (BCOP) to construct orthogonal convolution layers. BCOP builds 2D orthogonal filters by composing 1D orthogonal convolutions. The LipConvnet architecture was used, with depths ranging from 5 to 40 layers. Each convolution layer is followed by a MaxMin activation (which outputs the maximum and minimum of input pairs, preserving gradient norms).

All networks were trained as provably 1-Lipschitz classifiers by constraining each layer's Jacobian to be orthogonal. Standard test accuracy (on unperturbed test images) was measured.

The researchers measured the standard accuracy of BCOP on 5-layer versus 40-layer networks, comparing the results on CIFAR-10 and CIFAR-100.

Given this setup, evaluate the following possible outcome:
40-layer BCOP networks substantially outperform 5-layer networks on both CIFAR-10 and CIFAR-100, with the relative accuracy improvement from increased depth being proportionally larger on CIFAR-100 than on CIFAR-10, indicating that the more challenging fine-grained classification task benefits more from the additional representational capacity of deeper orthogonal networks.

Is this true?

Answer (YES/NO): NO